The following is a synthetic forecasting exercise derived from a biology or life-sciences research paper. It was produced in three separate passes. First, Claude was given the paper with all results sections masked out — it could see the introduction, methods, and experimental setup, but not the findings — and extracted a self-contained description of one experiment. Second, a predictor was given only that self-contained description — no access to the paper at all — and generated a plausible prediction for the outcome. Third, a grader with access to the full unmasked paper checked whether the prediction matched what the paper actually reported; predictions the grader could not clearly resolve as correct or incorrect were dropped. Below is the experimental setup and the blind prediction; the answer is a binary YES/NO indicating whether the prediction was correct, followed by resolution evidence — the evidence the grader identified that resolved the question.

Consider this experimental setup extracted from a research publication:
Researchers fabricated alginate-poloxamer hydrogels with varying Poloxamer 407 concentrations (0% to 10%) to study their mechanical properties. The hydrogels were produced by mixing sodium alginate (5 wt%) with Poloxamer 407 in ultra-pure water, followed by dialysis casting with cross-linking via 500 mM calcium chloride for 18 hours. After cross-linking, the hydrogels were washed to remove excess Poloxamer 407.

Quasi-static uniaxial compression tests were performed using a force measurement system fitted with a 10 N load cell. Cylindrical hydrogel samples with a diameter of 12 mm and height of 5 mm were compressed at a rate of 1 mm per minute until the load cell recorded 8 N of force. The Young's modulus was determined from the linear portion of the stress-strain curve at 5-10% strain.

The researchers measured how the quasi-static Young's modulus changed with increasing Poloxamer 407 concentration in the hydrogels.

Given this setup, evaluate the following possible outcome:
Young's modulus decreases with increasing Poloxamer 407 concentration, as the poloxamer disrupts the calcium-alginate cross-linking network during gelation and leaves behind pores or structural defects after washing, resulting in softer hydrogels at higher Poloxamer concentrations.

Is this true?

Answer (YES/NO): NO